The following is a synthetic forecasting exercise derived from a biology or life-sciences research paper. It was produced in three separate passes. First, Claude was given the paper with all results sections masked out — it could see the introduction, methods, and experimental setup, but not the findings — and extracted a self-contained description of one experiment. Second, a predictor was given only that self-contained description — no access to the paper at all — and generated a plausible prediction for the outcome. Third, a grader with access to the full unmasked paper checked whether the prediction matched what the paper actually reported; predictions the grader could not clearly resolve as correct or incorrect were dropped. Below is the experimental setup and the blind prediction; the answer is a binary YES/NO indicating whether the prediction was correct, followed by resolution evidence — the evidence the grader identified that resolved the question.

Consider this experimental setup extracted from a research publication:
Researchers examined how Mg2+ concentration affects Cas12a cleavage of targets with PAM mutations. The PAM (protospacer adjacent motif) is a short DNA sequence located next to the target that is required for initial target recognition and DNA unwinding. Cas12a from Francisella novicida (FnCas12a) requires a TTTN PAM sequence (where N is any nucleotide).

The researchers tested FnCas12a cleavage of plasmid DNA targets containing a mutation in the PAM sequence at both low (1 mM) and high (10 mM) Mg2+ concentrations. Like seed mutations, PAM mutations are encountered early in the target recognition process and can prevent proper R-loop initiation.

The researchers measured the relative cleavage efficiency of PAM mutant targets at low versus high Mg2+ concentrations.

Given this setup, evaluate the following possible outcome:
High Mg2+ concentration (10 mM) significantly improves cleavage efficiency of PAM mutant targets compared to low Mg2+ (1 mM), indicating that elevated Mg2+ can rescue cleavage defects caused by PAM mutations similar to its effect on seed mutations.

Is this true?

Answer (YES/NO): NO